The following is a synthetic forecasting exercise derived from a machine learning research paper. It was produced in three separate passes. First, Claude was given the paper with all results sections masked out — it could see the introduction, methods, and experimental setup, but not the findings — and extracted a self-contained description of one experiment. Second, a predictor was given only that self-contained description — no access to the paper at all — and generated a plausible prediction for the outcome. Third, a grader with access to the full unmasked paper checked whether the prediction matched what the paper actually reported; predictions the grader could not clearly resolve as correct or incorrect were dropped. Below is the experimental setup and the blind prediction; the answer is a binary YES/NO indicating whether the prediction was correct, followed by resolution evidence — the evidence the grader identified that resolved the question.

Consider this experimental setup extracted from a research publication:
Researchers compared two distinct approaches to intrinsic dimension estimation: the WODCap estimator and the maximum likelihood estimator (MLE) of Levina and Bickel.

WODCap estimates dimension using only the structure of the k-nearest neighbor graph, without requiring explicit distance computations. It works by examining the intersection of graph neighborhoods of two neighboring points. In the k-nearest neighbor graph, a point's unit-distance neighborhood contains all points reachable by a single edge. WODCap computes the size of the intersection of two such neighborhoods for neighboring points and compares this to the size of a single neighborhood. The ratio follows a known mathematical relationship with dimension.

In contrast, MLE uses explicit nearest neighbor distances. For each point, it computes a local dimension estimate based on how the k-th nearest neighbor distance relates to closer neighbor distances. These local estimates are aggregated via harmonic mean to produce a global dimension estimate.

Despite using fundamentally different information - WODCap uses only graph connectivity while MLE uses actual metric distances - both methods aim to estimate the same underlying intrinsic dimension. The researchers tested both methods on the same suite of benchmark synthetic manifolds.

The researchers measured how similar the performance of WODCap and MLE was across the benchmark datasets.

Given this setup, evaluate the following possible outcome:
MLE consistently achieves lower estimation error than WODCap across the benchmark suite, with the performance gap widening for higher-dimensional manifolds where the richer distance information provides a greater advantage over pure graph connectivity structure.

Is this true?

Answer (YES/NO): NO